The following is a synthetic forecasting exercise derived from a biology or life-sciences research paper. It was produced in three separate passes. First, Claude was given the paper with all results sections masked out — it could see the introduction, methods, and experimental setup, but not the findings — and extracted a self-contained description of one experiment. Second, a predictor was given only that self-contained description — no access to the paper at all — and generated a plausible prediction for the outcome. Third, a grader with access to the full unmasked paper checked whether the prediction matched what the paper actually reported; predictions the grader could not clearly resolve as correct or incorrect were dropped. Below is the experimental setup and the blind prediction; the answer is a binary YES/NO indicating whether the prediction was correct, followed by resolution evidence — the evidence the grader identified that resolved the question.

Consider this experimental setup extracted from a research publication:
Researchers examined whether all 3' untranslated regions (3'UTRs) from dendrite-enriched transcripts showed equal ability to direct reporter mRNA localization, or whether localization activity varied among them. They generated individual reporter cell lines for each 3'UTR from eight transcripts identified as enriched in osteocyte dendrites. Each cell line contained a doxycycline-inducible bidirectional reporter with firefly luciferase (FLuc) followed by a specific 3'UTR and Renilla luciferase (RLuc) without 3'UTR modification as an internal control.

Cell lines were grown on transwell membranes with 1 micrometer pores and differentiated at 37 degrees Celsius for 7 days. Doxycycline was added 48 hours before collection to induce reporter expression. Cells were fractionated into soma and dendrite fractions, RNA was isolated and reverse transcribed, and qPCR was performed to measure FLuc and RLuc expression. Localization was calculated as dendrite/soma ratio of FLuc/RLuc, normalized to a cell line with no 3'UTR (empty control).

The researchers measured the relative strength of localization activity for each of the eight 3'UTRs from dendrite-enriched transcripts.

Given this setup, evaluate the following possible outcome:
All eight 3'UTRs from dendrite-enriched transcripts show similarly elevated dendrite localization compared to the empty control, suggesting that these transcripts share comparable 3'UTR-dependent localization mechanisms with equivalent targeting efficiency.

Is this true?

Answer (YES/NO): NO